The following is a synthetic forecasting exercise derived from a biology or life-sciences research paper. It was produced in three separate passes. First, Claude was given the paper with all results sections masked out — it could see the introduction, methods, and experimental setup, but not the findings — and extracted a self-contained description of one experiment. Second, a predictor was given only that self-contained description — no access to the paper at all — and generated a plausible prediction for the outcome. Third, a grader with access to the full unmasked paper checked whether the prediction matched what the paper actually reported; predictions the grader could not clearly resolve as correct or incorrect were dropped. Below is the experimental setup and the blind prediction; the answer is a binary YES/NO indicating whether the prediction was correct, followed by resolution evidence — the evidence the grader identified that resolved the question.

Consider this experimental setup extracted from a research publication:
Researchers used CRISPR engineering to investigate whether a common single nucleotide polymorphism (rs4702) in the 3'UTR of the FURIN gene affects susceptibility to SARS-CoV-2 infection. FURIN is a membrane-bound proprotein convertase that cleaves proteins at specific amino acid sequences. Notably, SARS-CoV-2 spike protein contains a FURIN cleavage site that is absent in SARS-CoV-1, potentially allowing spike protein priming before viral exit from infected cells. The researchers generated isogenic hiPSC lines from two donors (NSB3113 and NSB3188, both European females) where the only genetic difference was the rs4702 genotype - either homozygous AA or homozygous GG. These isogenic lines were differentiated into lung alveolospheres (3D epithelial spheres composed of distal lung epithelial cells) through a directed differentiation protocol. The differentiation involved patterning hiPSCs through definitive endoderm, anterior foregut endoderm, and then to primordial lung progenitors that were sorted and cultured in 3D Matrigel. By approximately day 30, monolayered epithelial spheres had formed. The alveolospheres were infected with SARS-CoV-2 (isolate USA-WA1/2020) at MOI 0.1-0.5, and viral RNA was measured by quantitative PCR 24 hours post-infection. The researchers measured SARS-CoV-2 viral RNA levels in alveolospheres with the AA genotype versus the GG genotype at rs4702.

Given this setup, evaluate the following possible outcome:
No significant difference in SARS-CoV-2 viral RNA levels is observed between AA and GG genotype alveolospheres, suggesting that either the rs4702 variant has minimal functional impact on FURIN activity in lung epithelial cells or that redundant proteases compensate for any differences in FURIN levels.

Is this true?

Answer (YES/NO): NO